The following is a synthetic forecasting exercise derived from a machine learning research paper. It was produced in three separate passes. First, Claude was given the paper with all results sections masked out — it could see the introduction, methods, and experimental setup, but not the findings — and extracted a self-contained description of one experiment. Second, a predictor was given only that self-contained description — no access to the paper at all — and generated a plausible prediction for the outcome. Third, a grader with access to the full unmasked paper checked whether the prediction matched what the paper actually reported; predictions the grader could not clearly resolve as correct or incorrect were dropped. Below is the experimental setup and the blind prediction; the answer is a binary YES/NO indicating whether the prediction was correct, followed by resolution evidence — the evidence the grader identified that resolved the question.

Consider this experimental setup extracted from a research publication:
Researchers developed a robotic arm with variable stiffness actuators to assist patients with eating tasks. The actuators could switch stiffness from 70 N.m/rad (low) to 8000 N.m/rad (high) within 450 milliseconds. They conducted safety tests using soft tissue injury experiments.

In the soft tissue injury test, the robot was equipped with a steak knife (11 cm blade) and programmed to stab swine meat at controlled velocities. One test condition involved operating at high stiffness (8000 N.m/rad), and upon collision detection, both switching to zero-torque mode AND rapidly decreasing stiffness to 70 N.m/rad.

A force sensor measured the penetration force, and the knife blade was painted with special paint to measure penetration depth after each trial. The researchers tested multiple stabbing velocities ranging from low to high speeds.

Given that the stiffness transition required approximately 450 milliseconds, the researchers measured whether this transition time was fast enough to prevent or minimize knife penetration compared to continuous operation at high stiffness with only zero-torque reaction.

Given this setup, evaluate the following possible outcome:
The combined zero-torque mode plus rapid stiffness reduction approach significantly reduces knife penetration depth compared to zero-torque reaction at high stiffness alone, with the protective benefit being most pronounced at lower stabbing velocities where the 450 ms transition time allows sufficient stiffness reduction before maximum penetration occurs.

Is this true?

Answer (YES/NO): NO